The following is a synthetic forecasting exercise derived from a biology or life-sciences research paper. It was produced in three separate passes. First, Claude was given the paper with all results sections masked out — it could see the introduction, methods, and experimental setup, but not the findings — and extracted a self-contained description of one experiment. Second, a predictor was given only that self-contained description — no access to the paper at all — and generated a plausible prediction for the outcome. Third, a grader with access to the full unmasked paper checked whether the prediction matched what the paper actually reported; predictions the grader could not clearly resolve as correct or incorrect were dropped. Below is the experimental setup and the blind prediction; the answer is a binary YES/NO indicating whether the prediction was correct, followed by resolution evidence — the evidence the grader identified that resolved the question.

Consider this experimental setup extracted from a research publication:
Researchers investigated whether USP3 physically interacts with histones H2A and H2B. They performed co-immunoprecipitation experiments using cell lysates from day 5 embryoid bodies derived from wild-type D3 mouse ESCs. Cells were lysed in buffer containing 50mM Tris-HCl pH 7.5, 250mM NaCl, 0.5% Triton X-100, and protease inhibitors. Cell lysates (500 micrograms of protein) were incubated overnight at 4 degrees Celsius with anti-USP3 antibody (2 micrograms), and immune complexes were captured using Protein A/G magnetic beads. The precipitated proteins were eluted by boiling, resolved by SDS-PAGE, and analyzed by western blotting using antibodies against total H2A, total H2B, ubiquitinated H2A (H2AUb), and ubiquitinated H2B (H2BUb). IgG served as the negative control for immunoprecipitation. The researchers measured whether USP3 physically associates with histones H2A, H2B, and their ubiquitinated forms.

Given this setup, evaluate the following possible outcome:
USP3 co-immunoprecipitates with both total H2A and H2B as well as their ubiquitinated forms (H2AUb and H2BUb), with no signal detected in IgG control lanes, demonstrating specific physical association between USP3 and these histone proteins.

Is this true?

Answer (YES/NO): NO